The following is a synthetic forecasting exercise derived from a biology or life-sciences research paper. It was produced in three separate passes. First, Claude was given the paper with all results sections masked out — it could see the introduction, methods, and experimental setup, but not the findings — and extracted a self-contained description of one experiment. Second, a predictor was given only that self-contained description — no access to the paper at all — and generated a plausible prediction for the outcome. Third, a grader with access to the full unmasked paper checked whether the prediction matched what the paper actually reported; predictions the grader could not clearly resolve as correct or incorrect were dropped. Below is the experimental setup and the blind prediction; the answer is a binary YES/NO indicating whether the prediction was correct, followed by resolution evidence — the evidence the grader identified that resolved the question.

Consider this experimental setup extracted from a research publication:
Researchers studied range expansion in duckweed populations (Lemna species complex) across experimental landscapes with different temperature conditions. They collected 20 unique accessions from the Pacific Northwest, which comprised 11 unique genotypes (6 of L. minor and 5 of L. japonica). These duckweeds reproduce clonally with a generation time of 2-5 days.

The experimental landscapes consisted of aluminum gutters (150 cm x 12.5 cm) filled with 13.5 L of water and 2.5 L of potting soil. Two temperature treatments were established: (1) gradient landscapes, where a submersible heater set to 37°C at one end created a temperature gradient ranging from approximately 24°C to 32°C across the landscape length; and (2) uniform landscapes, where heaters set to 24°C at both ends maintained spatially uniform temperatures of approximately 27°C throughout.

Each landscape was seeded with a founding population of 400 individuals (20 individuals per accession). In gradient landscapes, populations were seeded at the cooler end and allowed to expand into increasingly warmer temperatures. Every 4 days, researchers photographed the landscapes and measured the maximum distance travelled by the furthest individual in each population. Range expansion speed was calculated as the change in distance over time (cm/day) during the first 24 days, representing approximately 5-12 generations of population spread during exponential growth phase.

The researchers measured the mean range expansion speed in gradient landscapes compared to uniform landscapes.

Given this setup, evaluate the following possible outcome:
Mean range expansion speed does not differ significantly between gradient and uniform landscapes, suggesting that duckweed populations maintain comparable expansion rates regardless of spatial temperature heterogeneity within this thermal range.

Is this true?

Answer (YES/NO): NO